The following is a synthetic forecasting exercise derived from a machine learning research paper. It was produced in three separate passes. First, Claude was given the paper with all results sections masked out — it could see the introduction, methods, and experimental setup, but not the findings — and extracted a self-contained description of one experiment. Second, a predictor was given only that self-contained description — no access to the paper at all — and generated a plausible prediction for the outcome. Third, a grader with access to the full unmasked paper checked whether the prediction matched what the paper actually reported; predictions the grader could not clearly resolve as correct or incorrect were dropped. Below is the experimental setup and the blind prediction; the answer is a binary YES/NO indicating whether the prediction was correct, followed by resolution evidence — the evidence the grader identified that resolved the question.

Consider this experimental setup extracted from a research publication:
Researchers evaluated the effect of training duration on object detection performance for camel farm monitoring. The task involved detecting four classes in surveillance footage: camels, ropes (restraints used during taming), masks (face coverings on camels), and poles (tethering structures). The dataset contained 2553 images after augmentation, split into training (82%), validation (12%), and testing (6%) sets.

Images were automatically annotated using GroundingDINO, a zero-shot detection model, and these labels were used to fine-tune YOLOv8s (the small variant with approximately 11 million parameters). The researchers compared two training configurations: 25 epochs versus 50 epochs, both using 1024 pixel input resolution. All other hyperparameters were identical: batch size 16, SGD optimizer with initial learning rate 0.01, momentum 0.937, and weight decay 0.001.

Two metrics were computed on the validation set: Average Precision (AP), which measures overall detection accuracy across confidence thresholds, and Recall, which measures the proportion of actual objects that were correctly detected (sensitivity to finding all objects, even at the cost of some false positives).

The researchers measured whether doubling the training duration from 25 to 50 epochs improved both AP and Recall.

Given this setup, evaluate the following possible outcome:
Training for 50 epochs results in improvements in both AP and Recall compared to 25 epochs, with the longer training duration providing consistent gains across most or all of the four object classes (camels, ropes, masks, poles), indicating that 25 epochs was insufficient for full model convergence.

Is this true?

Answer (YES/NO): NO